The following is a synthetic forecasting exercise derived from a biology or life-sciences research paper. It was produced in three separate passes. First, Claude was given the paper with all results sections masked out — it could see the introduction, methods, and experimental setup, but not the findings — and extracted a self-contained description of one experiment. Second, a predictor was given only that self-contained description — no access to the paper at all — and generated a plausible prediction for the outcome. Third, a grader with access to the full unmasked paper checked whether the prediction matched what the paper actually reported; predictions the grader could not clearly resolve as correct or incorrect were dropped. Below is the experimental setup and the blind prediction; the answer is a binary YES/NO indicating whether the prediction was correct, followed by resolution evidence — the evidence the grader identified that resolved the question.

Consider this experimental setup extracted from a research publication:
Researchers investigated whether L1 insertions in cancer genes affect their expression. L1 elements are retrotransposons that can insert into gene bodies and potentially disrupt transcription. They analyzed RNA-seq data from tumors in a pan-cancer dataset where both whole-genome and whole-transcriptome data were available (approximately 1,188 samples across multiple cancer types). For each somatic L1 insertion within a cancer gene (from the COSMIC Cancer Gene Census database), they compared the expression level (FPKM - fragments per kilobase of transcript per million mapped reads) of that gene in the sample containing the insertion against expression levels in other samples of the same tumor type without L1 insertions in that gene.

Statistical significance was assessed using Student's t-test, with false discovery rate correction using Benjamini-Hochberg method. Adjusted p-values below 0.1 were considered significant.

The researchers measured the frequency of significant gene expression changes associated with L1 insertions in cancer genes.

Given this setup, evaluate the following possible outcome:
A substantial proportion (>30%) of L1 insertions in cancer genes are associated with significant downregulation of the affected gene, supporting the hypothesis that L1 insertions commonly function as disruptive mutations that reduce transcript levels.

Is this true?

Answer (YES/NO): NO